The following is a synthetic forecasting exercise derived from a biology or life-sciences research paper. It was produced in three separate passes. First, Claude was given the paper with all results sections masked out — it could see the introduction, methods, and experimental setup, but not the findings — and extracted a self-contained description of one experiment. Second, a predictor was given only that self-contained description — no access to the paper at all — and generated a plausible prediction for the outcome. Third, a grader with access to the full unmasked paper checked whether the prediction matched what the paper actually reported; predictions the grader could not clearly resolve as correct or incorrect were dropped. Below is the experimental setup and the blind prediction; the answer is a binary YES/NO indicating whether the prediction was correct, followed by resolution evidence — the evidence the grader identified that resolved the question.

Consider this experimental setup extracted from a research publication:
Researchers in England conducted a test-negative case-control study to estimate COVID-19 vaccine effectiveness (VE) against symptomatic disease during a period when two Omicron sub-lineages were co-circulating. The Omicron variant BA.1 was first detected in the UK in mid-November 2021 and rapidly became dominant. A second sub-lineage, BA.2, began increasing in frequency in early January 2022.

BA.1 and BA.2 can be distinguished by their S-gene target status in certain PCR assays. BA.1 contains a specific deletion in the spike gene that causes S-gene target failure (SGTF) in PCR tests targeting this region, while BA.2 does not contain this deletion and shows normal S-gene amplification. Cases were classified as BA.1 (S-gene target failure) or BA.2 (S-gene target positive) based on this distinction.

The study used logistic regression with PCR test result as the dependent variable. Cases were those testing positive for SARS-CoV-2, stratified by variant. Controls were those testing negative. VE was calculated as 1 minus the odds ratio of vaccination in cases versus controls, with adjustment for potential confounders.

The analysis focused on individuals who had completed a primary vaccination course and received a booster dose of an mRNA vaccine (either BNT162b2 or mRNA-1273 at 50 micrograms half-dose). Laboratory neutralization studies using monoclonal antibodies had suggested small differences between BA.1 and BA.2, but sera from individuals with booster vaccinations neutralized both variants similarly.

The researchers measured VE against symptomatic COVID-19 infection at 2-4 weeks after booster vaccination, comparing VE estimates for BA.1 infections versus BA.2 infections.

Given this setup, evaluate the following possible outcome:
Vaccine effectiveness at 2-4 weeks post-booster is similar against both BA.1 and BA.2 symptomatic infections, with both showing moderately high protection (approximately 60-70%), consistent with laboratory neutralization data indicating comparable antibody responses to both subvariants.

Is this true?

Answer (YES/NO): YES